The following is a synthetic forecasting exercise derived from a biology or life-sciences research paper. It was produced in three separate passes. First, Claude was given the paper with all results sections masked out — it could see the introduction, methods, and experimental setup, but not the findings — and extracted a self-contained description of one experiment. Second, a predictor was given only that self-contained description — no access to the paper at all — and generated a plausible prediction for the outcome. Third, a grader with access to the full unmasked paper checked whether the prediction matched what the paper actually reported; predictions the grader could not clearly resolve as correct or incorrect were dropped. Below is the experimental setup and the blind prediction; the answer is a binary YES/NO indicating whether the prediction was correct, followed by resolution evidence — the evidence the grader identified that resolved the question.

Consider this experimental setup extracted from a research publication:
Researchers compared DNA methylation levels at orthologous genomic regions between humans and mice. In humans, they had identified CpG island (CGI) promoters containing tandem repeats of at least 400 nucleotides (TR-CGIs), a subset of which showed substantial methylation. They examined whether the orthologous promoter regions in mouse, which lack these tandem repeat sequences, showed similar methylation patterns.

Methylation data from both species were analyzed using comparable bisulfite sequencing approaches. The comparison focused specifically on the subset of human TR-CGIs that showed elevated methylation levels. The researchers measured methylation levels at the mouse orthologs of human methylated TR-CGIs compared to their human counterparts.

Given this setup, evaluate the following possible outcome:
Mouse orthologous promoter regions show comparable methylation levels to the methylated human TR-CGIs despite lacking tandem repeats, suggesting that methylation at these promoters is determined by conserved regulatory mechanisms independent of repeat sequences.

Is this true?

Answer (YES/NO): NO